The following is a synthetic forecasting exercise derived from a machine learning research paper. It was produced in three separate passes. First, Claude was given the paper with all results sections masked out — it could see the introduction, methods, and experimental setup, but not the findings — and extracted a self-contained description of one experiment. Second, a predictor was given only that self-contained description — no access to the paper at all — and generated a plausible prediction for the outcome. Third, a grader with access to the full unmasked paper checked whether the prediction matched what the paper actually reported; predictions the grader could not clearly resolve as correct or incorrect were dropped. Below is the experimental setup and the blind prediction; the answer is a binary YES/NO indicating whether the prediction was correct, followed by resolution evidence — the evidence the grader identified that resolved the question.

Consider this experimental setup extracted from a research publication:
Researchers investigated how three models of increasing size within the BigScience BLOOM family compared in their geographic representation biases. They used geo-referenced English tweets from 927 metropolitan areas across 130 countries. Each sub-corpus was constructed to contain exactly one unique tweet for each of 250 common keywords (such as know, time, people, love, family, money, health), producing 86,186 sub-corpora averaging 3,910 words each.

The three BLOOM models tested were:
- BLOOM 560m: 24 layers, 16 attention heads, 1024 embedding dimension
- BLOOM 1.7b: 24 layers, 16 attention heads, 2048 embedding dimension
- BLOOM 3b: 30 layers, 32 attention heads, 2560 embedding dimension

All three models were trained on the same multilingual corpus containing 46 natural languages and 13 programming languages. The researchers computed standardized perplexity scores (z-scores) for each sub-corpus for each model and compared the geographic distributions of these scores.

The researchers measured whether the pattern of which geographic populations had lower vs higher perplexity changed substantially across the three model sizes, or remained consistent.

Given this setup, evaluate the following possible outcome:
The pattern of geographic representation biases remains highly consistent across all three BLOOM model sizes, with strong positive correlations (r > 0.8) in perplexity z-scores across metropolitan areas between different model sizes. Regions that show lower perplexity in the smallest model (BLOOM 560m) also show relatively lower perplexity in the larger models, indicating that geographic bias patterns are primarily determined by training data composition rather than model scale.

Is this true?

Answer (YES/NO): NO